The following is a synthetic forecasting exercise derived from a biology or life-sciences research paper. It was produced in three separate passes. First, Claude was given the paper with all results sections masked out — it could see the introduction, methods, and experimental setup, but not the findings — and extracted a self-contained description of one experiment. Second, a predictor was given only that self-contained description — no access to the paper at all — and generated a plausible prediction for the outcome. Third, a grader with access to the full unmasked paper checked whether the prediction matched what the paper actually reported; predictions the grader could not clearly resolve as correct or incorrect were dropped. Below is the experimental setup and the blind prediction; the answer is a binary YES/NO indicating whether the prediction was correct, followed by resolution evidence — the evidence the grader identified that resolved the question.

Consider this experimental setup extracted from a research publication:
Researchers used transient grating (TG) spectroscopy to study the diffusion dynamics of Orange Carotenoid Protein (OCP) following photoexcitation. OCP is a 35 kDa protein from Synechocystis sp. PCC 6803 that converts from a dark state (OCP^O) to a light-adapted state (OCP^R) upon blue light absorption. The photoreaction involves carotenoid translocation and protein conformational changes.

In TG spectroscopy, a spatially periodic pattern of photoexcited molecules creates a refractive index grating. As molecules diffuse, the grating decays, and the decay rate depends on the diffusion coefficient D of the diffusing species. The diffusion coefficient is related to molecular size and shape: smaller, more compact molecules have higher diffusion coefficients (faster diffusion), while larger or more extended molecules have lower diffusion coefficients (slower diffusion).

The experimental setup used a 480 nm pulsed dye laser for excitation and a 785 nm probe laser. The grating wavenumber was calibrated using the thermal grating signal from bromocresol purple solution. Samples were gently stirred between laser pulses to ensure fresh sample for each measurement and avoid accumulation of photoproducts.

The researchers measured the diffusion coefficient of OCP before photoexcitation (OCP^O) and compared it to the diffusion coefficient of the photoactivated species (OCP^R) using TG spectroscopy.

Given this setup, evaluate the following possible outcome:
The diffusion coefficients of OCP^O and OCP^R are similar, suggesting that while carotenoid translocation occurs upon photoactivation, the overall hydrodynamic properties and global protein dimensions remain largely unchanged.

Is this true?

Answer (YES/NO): NO